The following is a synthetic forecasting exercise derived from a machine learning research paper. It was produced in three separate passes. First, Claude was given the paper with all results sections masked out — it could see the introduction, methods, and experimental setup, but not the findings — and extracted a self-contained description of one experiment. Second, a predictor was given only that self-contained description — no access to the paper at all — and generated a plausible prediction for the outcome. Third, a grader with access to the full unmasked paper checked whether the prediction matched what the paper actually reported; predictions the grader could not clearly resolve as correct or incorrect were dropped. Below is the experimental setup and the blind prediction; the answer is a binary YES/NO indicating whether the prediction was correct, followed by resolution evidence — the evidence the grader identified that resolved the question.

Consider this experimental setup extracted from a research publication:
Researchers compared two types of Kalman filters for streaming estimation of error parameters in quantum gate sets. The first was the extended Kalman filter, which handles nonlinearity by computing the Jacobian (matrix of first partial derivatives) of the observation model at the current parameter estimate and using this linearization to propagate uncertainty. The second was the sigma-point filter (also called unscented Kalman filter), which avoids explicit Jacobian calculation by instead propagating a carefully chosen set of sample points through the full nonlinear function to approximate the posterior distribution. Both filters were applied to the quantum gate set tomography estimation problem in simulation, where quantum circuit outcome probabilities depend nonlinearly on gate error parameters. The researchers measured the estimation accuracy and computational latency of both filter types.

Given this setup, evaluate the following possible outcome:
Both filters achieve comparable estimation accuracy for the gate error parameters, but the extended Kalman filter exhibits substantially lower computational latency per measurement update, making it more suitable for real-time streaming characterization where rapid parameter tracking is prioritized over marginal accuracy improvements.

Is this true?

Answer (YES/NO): NO